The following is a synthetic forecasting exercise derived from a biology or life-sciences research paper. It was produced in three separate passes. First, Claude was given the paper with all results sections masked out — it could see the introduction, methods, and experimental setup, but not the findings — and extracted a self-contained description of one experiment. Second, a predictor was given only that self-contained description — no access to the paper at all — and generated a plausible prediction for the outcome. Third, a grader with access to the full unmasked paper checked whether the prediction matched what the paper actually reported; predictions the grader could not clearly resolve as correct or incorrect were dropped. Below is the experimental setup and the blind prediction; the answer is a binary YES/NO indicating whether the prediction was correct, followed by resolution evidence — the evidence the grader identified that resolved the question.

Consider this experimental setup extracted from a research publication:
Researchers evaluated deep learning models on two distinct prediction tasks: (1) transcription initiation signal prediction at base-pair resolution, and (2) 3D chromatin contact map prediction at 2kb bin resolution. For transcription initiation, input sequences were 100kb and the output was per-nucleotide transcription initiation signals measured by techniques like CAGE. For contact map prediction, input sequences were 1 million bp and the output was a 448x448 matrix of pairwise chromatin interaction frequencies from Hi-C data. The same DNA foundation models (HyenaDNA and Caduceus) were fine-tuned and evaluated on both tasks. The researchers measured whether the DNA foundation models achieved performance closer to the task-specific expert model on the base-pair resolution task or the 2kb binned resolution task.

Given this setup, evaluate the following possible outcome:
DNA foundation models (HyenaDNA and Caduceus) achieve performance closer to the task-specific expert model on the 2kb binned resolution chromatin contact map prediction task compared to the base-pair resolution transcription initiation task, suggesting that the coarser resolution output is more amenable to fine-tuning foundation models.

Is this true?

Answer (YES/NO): YES